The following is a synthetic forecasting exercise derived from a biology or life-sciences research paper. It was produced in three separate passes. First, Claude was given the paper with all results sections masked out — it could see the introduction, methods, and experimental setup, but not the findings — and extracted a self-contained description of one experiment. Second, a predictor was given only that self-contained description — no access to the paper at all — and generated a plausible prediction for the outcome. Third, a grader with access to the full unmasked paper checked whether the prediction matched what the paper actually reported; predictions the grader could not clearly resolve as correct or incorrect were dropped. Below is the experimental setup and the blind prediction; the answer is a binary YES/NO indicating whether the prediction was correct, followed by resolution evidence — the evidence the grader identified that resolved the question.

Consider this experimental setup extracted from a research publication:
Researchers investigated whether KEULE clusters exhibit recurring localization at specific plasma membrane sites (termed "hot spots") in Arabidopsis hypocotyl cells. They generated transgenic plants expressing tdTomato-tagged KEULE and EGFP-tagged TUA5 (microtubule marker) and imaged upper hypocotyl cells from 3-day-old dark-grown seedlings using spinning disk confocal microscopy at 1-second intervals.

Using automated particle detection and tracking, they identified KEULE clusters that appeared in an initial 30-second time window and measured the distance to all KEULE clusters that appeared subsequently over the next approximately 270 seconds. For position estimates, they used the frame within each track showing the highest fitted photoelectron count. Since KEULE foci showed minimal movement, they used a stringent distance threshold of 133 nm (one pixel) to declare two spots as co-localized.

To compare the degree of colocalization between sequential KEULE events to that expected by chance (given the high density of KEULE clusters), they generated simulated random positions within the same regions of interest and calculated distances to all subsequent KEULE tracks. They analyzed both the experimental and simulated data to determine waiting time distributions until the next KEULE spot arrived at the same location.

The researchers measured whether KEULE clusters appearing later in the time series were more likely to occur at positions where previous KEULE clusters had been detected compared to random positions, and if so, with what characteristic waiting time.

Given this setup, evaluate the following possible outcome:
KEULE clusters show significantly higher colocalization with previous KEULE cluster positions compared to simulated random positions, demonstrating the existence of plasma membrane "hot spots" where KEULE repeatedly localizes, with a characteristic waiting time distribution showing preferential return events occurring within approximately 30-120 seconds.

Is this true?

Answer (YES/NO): NO